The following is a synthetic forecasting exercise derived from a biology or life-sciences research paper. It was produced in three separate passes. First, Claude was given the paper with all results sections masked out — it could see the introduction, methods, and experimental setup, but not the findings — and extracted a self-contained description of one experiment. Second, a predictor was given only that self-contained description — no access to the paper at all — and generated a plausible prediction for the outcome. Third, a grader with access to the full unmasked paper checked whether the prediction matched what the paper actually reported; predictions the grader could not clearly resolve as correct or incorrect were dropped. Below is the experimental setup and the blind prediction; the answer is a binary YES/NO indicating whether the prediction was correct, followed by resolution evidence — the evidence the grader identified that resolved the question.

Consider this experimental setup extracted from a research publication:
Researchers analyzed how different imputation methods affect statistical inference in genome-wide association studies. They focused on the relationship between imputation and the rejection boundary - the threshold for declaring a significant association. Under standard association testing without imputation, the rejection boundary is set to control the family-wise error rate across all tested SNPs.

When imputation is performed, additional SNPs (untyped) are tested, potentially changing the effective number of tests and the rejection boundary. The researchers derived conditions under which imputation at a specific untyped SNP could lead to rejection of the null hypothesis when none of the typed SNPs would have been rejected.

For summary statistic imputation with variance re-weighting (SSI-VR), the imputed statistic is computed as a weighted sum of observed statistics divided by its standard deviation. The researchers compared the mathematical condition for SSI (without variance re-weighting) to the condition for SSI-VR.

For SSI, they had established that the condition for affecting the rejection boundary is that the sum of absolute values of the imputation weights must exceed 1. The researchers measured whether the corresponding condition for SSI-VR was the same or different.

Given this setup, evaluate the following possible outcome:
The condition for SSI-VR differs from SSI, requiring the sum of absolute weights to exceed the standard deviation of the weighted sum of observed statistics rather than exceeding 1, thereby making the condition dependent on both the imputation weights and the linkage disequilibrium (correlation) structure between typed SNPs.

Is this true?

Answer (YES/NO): YES